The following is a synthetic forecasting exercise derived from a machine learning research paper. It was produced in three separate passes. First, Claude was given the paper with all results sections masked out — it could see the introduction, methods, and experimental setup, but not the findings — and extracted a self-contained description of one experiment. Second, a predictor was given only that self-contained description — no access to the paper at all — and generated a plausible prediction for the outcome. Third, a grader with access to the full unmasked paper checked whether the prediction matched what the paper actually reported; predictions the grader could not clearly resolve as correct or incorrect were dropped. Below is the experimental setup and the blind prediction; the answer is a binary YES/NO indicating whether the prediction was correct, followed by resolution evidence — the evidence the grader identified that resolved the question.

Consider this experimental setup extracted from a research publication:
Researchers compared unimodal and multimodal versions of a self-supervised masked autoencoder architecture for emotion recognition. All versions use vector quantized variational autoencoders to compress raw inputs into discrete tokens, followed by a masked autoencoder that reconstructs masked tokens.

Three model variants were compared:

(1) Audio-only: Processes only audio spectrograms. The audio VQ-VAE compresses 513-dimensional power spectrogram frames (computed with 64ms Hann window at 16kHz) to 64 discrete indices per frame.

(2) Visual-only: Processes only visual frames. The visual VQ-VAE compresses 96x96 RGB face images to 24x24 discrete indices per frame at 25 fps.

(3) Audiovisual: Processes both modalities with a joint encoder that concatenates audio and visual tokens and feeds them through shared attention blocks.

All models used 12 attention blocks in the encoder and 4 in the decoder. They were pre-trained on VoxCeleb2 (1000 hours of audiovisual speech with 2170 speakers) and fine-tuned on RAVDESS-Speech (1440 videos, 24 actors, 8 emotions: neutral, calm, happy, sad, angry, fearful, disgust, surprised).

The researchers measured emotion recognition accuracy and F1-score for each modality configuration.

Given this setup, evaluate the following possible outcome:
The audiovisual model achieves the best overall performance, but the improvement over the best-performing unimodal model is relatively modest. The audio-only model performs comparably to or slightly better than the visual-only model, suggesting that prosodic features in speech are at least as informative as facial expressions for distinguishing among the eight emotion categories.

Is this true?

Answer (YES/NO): NO